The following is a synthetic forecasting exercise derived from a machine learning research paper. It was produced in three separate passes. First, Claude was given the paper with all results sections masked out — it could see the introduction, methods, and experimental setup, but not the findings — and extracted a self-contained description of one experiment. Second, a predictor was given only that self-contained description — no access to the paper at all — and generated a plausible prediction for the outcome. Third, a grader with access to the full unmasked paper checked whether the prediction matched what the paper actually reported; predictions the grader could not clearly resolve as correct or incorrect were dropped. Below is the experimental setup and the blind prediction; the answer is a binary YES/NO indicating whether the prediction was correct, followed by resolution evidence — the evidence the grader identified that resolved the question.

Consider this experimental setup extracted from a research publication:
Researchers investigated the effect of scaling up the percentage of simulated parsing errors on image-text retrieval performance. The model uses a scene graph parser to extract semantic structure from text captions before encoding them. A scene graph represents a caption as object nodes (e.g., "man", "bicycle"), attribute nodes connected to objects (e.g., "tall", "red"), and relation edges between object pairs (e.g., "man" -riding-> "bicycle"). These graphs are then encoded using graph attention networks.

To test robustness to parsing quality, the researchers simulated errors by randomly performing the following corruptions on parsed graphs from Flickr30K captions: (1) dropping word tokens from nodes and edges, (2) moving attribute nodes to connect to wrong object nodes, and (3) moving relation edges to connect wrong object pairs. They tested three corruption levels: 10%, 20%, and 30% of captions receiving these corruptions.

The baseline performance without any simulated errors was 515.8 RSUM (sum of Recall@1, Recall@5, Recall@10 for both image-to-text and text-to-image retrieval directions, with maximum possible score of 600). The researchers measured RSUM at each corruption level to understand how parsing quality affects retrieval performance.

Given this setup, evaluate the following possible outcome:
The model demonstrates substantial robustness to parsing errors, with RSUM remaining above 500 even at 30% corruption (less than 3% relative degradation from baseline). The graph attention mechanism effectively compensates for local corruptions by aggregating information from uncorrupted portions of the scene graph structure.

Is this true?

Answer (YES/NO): YES